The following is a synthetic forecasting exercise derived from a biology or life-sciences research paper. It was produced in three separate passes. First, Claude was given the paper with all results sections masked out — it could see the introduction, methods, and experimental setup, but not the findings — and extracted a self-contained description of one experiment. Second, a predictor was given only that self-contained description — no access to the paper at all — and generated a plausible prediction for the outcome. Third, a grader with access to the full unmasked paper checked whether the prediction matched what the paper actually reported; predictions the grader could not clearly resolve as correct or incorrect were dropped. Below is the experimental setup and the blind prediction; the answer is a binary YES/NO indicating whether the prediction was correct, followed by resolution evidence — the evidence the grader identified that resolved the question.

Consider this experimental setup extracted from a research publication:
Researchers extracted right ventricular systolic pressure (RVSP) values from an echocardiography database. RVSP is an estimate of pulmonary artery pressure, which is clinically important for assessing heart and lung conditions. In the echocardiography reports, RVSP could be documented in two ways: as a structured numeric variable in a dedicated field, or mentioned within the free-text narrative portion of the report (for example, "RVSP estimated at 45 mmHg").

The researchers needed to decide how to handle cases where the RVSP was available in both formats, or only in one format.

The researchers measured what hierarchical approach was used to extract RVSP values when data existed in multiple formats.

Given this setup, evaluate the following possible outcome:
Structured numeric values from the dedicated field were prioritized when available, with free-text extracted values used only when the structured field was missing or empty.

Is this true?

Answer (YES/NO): YES